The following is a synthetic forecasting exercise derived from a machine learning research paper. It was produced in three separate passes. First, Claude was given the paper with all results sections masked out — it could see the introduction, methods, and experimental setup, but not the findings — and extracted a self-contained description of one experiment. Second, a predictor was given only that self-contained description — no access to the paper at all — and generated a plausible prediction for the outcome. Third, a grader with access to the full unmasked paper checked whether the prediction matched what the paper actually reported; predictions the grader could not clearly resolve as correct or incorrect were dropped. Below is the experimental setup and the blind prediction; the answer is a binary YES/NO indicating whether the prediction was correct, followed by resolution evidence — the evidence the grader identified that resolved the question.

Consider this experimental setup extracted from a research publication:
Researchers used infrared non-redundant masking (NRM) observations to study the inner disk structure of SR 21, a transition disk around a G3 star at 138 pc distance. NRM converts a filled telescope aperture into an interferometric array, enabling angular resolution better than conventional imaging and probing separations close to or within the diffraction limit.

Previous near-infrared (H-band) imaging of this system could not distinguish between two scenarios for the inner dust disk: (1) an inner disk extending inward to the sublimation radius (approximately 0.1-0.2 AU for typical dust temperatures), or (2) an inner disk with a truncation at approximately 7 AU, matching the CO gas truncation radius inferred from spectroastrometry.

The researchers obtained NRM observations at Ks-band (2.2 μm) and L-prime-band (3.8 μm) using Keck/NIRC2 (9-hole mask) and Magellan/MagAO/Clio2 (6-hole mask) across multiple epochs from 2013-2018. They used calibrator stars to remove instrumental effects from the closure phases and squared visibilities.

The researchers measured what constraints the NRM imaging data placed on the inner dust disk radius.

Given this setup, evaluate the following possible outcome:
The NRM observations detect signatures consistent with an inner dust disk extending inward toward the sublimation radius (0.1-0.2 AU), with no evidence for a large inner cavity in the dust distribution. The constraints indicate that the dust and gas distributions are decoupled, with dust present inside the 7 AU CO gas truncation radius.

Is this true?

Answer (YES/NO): NO